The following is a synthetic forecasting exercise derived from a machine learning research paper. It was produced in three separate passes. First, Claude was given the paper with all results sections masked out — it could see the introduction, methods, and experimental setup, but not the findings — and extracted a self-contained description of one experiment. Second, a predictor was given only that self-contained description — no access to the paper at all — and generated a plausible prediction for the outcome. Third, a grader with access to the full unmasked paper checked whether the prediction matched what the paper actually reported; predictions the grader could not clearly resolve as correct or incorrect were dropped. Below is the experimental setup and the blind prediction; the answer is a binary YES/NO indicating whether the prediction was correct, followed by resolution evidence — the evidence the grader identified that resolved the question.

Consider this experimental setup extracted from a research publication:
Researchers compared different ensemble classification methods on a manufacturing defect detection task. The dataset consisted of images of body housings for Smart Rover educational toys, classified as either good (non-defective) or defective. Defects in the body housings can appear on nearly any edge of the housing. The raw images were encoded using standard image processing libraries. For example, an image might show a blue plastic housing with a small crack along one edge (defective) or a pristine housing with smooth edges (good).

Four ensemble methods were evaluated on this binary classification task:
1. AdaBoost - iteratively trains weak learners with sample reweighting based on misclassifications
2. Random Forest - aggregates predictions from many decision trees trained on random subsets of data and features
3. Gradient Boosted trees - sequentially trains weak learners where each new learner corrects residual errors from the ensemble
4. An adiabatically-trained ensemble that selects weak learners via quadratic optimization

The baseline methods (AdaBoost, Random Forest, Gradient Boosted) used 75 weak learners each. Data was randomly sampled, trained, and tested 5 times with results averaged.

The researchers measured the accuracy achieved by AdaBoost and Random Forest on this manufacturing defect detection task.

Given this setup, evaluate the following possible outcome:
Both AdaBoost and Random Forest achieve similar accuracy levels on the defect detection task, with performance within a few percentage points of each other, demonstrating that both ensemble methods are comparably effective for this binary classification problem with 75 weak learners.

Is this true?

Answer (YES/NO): NO